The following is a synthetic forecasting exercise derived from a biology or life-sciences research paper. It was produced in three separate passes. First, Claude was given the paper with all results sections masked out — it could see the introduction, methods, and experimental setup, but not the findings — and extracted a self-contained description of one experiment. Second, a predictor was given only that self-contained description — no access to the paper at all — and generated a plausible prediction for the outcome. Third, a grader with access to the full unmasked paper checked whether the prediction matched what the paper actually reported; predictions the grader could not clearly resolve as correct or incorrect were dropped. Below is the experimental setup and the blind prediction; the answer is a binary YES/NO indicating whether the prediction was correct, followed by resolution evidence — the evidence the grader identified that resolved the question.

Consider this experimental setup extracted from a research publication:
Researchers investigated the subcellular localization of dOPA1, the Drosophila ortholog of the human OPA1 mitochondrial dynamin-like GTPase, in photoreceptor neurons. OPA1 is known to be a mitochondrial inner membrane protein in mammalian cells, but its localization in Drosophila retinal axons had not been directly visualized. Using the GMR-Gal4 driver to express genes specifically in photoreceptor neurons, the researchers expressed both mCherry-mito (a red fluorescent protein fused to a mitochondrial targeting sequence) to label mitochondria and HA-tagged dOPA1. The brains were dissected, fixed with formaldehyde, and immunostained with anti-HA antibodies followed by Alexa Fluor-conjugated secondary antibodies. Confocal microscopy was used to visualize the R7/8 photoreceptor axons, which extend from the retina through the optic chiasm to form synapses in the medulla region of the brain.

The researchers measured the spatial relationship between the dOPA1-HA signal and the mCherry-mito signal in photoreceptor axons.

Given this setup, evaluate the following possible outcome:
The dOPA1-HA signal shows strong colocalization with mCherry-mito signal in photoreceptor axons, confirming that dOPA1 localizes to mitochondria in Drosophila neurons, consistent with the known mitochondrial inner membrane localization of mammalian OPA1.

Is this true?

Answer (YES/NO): YES